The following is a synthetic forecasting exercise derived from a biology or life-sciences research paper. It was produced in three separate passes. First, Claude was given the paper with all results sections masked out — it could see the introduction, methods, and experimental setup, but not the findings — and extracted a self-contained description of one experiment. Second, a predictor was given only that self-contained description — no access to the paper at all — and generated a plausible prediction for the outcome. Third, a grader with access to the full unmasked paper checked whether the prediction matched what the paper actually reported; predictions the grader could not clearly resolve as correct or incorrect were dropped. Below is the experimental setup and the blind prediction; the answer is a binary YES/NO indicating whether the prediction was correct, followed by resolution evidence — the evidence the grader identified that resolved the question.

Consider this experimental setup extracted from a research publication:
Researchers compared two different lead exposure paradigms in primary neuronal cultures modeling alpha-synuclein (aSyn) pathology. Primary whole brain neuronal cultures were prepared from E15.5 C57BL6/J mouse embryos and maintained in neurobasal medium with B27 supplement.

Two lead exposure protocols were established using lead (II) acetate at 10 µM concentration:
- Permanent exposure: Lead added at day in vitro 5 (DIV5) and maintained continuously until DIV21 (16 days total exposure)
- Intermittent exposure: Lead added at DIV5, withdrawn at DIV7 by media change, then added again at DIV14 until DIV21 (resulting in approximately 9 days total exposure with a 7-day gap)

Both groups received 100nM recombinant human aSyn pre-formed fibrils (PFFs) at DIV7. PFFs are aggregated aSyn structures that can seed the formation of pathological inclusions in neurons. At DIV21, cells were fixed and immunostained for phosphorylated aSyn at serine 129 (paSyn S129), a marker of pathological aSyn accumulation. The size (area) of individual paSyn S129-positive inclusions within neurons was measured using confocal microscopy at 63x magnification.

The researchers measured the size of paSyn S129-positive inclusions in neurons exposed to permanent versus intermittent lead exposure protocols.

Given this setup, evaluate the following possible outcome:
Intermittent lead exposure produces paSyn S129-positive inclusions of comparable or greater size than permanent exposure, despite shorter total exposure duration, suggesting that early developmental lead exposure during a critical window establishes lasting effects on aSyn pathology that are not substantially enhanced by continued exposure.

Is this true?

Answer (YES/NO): NO